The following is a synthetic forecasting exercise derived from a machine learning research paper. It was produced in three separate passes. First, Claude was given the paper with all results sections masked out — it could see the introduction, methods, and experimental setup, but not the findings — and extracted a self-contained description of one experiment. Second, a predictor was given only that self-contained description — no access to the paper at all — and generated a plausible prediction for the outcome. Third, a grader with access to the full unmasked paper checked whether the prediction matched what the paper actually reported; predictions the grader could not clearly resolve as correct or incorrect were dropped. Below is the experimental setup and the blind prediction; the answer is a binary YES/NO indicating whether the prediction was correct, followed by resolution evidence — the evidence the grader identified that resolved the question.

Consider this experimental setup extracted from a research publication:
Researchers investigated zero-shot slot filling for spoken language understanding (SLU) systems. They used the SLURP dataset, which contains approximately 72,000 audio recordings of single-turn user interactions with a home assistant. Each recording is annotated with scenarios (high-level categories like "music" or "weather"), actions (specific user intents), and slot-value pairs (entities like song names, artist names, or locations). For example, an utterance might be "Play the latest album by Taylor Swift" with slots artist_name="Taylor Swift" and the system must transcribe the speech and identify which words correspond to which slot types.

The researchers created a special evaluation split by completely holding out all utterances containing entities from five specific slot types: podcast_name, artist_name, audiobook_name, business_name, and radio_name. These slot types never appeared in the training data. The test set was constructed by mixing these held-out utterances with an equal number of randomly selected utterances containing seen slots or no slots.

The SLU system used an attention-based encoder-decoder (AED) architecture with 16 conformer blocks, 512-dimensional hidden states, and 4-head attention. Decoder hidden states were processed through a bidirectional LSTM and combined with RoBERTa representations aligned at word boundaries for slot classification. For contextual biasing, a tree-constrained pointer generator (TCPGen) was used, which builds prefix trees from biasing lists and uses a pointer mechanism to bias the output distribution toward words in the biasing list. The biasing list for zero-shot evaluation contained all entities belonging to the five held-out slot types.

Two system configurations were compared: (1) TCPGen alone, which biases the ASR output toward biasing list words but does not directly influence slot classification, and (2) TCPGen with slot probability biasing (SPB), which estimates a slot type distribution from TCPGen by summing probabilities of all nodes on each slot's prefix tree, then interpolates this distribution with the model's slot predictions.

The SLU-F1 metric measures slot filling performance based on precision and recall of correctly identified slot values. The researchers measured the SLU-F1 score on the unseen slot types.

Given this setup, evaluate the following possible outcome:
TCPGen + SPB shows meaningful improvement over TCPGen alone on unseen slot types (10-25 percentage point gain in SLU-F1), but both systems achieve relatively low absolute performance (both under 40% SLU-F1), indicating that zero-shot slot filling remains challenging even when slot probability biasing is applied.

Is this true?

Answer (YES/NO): NO